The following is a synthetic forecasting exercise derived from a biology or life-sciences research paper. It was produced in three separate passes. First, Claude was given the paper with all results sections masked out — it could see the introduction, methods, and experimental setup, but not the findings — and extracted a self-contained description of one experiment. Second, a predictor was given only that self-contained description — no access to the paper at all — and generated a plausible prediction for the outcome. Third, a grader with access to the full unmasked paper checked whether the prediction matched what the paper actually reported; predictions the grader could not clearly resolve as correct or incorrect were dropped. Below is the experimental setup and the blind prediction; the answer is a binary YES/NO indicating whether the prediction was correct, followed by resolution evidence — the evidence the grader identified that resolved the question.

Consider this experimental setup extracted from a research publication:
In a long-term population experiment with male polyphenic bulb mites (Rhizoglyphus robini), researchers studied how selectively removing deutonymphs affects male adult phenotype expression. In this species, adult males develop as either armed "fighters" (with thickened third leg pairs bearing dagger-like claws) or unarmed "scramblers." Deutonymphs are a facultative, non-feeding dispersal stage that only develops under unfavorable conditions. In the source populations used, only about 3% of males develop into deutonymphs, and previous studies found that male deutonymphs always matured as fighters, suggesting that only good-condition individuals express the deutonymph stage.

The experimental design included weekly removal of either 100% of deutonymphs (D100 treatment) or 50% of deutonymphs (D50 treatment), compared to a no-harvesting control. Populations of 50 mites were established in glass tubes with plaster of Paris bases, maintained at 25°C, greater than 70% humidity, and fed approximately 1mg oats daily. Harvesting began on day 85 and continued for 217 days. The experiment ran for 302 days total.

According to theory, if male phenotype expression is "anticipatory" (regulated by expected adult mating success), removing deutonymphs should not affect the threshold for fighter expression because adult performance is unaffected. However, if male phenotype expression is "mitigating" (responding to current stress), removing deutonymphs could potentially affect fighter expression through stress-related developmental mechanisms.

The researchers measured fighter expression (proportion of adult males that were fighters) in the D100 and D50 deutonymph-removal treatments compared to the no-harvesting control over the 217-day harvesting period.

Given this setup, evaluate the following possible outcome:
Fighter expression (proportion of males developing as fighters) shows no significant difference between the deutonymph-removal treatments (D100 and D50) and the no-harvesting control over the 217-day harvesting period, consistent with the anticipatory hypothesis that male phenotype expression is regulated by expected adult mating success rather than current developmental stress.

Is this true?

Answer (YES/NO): NO